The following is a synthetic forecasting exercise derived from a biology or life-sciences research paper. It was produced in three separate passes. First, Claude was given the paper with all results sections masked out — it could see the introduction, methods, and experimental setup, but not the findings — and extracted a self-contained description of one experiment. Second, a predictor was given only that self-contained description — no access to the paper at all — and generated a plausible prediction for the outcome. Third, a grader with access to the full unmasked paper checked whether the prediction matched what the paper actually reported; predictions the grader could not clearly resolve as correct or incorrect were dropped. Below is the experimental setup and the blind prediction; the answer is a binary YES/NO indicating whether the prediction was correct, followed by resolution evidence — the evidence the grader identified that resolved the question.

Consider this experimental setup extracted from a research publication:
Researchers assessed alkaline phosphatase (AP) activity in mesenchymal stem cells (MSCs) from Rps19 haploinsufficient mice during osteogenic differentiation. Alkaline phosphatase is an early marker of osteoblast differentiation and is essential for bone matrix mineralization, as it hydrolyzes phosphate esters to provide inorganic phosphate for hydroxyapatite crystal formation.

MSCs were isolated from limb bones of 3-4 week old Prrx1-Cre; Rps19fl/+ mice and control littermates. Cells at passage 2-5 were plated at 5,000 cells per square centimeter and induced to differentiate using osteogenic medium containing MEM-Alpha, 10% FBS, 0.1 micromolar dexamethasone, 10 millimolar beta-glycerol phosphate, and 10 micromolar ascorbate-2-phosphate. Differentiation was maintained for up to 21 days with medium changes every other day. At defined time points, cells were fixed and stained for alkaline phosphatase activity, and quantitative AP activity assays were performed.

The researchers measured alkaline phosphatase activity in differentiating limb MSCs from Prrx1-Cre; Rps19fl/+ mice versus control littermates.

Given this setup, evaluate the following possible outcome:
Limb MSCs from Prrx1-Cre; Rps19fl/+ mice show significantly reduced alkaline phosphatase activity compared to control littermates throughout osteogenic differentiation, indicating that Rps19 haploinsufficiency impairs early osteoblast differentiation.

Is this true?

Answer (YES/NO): YES